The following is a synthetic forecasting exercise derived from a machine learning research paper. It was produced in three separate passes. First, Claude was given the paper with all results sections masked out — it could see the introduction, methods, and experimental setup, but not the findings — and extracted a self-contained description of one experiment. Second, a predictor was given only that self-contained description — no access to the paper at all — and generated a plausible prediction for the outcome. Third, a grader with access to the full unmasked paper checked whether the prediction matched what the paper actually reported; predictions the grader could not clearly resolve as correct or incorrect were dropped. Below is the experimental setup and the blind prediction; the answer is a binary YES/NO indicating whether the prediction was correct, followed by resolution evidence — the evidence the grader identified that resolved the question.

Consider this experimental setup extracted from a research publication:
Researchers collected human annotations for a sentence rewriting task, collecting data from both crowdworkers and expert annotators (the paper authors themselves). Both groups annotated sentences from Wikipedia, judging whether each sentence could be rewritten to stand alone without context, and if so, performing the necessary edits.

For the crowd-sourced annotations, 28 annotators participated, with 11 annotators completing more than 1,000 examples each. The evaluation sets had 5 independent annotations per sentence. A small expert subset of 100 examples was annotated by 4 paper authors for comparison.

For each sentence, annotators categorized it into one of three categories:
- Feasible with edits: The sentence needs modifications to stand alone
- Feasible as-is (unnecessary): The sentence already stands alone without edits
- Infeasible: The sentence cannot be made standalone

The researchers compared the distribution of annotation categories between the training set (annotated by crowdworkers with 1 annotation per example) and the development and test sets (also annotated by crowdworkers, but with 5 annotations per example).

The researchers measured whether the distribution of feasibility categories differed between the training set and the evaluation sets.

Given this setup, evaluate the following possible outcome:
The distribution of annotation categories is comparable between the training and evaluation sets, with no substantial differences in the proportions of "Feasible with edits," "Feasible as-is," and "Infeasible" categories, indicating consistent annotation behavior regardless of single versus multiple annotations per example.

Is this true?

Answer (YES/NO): NO